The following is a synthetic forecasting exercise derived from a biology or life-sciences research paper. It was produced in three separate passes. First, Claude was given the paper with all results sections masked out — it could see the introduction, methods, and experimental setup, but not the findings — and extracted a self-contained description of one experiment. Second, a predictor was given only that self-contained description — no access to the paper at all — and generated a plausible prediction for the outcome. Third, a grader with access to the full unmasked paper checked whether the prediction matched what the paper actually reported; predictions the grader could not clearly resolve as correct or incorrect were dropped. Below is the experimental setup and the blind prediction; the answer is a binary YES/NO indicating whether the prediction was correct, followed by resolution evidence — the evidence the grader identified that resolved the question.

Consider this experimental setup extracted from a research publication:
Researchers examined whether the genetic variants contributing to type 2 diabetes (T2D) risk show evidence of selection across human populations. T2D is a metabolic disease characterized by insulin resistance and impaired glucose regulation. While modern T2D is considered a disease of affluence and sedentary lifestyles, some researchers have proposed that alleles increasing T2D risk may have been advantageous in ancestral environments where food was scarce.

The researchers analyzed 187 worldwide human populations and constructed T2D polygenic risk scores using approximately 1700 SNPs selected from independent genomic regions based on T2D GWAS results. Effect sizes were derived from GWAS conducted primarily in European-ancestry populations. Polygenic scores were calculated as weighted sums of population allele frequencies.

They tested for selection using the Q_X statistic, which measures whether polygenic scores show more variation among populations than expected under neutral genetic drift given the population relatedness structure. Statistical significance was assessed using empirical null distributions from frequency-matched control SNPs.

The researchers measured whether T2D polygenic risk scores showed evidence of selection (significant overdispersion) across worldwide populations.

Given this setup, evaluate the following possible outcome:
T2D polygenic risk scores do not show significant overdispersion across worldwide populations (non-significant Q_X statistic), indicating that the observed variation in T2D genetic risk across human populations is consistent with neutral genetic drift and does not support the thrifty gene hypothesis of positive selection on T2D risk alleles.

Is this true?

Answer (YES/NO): NO